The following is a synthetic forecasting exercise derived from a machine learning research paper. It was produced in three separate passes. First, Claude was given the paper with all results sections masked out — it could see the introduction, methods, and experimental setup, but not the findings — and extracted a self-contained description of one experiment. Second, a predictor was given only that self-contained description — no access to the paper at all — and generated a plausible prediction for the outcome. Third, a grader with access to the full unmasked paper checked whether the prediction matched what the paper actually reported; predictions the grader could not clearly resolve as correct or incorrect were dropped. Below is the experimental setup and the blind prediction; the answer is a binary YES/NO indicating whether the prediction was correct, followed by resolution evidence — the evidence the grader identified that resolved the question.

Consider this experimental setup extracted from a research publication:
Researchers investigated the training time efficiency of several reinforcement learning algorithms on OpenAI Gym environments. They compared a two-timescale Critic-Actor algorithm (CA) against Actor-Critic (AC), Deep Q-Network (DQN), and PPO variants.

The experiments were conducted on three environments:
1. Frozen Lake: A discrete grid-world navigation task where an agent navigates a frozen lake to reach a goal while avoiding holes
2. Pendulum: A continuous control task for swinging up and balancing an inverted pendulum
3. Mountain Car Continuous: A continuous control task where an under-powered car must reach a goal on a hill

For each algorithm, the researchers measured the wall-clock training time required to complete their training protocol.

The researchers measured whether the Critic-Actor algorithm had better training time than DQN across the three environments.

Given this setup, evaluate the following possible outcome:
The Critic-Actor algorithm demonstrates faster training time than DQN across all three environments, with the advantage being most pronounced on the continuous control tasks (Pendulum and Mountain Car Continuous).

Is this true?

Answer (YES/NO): NO